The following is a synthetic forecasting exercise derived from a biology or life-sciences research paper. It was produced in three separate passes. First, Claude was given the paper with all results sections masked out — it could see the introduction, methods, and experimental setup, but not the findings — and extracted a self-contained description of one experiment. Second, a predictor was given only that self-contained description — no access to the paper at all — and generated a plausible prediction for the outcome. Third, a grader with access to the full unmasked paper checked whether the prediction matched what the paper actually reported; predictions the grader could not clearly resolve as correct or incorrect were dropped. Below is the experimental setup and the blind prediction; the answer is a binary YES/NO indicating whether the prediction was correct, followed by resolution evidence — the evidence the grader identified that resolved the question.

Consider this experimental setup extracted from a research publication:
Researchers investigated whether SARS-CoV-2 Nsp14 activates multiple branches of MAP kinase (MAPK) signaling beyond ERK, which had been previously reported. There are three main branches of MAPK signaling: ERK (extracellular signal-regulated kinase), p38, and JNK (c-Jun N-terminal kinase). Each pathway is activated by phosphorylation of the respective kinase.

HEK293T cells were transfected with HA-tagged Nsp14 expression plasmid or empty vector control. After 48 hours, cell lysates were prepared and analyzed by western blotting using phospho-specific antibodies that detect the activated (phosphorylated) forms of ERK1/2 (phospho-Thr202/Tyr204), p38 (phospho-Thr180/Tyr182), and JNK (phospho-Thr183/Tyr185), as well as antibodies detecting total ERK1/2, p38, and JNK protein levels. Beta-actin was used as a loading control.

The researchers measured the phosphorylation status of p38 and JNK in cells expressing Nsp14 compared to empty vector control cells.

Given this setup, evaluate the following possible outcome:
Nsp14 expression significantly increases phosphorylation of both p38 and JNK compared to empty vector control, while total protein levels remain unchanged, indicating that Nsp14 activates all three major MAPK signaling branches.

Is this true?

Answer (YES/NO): YES